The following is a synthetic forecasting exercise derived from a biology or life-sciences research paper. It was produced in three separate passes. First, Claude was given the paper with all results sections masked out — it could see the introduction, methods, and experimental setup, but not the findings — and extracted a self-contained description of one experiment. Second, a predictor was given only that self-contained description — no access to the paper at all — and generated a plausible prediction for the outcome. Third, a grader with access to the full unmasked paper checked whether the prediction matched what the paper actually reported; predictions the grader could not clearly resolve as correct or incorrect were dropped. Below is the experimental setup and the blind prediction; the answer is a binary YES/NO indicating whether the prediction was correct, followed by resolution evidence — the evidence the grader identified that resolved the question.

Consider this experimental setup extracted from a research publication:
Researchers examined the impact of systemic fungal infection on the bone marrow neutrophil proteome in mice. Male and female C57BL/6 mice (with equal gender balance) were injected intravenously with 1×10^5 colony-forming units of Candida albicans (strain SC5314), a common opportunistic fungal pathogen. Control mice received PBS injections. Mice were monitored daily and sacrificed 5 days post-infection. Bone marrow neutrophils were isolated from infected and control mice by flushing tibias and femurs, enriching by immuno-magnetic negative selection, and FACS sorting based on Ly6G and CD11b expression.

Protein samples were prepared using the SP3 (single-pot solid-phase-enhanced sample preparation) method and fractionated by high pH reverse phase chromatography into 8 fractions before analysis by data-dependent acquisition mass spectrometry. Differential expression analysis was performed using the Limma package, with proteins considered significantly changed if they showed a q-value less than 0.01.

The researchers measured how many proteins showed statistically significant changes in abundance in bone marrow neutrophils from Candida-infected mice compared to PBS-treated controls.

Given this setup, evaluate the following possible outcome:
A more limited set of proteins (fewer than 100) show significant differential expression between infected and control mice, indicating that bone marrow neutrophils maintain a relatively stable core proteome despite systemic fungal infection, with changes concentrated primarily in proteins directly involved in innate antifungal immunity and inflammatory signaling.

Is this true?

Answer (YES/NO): NO